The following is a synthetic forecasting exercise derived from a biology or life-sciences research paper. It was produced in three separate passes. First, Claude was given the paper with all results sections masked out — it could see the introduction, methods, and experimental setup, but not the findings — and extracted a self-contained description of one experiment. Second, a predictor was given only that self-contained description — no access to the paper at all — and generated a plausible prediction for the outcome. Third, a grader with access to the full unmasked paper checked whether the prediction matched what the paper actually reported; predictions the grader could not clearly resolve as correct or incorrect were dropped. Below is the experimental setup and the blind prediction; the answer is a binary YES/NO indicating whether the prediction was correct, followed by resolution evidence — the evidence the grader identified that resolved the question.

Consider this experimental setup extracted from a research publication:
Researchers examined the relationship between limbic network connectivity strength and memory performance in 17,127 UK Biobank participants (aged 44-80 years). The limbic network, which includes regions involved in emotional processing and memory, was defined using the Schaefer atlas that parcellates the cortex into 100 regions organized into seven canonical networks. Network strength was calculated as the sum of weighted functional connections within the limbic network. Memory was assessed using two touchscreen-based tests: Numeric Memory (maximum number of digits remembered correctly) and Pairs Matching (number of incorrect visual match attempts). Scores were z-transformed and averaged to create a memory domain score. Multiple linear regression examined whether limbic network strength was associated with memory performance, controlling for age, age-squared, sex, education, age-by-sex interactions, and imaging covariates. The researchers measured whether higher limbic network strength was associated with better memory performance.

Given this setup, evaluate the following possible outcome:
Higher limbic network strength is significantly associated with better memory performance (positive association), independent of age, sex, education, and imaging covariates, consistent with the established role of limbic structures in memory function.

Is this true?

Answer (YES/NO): NO